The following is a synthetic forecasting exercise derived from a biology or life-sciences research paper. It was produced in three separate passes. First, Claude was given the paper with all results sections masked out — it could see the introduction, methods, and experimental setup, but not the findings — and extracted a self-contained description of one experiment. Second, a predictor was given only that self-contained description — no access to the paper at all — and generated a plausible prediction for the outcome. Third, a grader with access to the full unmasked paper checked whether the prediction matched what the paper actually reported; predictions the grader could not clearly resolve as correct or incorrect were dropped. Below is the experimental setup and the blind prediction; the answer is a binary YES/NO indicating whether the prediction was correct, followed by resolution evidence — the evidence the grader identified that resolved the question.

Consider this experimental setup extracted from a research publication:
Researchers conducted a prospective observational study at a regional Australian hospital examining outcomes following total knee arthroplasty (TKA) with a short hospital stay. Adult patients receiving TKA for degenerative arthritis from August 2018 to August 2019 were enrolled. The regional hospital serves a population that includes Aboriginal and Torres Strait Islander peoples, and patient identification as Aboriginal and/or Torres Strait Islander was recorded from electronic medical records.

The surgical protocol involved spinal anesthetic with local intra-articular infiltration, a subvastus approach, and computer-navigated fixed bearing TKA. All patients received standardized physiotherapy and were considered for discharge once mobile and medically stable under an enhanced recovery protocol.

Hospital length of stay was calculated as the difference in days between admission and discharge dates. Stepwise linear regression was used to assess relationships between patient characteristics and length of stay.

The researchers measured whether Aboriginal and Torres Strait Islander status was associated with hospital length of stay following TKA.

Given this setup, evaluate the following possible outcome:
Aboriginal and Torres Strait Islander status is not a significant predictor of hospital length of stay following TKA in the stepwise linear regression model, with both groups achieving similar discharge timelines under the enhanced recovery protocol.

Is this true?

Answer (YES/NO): YES